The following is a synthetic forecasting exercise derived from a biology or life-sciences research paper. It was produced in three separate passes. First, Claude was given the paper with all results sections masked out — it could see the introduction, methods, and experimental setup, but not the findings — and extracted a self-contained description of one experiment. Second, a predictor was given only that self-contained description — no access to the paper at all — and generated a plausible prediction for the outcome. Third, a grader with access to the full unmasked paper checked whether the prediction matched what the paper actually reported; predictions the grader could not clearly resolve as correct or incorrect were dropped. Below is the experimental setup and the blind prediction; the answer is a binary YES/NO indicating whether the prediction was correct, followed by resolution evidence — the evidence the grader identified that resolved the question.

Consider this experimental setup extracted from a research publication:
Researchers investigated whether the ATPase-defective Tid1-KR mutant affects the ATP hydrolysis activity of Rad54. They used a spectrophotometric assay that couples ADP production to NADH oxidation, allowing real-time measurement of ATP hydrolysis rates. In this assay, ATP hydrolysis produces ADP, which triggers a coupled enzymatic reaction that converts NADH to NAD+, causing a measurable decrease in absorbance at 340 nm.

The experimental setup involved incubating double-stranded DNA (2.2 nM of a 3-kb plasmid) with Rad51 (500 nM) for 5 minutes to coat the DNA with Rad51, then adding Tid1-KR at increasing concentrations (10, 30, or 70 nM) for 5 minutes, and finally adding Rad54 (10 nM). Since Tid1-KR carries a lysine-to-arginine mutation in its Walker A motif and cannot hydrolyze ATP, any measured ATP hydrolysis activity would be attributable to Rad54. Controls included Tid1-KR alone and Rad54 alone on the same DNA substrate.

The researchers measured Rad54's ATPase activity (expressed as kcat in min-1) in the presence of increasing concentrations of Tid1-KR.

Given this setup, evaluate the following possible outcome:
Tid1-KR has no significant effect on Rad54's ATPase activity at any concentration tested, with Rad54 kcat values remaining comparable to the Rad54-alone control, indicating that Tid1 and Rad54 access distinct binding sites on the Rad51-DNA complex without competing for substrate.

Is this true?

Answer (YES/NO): NO